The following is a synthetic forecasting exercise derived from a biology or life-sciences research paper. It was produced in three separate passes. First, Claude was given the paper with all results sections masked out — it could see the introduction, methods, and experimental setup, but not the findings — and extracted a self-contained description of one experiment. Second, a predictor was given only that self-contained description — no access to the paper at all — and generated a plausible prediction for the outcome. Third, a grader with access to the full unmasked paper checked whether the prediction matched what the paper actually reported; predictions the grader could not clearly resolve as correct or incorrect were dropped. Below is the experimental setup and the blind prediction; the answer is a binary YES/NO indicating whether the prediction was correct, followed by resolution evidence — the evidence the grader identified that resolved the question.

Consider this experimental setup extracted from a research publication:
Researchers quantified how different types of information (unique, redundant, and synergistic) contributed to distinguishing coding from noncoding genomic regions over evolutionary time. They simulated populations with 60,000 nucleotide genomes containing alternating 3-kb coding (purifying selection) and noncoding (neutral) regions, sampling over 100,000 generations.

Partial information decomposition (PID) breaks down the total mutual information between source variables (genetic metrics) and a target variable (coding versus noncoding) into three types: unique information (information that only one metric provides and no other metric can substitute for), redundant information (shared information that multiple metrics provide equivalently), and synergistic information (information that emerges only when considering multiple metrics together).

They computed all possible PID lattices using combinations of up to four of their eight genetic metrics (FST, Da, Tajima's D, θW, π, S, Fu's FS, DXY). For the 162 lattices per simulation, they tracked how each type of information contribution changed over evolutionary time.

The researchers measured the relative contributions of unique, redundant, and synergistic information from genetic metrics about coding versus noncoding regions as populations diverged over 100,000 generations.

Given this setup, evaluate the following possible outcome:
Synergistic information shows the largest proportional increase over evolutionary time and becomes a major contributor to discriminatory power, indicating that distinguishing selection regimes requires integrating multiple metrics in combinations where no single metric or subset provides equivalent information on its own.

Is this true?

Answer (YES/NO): NO